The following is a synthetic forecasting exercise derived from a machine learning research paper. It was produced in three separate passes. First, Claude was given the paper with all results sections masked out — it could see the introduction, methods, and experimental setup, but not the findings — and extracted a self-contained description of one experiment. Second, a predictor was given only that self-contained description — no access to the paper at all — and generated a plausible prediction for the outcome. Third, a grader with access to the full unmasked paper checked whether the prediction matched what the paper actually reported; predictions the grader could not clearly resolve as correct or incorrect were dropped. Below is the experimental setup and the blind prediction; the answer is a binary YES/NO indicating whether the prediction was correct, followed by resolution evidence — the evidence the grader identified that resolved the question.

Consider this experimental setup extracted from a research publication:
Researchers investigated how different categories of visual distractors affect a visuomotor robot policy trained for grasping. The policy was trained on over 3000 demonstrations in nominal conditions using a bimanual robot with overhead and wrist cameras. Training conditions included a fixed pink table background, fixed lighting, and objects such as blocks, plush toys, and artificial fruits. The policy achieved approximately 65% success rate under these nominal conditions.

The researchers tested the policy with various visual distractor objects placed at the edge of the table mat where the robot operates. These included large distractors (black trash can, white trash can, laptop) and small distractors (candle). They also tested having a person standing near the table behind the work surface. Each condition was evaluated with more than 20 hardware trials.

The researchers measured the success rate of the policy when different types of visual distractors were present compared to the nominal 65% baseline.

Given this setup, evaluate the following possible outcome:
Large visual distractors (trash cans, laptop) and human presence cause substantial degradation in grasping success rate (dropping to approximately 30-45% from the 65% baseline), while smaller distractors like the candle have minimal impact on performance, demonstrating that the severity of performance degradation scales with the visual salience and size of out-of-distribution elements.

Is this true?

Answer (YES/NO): NO